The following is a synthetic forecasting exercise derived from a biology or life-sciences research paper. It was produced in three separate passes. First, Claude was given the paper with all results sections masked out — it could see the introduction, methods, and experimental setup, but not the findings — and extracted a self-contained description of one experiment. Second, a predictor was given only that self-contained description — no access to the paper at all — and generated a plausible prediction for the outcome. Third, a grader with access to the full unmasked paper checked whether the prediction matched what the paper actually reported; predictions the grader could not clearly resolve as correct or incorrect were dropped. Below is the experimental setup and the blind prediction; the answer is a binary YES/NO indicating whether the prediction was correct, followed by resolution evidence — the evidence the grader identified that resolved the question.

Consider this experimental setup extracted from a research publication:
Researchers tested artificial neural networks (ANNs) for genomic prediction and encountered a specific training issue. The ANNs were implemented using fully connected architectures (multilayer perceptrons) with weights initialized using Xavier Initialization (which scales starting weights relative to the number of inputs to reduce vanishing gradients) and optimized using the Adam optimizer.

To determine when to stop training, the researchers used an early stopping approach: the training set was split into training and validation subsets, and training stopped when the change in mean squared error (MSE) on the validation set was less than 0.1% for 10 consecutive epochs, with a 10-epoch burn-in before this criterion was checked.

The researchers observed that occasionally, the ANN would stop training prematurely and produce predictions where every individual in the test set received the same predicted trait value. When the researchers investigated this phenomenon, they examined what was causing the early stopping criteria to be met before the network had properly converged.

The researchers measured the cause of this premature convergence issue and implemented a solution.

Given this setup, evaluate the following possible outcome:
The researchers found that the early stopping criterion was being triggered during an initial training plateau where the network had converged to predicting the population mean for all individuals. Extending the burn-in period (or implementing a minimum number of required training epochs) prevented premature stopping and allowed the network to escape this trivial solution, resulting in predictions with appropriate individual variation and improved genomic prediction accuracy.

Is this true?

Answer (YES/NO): NO